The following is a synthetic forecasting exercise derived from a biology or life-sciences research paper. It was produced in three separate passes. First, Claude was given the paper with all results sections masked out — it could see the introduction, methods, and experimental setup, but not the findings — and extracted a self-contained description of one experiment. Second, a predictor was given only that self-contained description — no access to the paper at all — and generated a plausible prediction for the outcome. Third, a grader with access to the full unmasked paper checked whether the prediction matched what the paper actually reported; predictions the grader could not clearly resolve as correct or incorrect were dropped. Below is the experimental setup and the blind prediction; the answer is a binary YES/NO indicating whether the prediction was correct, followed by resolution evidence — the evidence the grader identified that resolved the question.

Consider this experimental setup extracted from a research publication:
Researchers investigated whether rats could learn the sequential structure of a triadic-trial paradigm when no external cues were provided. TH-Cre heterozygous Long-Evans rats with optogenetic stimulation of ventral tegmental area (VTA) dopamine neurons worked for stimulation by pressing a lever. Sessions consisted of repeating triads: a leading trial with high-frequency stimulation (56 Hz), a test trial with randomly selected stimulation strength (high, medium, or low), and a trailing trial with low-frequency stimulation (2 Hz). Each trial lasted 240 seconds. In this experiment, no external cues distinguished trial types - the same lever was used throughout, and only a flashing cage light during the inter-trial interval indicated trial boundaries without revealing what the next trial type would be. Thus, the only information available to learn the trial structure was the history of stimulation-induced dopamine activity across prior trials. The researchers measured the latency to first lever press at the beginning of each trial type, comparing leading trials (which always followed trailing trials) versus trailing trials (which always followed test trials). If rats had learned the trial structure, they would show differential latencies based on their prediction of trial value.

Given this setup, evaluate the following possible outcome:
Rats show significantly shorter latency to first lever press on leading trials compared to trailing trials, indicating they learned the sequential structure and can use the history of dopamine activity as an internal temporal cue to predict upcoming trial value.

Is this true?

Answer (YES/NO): YES